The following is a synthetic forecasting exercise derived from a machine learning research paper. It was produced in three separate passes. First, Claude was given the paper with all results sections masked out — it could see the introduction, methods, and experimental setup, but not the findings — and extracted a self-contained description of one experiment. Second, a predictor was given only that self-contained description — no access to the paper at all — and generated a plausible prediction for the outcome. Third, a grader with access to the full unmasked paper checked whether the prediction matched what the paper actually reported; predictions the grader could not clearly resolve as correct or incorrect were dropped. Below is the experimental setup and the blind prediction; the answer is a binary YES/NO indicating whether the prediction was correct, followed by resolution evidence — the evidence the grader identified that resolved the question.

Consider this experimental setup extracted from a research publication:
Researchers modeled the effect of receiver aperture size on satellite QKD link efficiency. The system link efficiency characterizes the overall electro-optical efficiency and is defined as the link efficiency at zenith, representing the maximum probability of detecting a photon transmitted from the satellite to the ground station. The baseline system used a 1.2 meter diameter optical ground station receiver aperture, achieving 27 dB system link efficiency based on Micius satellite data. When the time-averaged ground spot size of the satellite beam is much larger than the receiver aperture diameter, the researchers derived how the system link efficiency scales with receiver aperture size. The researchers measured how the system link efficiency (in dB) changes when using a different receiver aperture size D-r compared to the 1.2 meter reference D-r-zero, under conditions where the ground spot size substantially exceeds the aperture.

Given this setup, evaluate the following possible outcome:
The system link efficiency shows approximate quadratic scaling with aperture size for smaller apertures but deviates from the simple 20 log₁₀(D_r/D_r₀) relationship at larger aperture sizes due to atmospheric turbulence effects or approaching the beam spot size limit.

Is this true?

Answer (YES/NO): NO